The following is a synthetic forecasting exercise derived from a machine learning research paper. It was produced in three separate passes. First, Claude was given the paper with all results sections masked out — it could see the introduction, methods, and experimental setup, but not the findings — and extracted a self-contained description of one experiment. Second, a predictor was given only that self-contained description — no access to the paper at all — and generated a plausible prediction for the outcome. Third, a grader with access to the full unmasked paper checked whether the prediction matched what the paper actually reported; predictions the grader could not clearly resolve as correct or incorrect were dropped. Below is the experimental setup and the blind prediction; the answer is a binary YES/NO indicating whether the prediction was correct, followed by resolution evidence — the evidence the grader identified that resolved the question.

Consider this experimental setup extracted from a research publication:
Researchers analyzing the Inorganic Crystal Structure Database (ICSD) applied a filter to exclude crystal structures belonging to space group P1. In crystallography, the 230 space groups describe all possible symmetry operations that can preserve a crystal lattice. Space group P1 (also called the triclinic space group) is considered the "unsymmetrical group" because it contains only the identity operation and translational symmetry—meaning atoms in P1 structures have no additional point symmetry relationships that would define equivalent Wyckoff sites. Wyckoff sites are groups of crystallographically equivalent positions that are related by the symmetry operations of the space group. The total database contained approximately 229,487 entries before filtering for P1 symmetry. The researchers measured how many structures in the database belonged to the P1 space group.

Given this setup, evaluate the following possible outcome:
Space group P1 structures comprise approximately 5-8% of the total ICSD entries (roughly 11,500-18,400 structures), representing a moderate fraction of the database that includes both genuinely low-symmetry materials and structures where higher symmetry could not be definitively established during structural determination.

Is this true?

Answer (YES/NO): NO